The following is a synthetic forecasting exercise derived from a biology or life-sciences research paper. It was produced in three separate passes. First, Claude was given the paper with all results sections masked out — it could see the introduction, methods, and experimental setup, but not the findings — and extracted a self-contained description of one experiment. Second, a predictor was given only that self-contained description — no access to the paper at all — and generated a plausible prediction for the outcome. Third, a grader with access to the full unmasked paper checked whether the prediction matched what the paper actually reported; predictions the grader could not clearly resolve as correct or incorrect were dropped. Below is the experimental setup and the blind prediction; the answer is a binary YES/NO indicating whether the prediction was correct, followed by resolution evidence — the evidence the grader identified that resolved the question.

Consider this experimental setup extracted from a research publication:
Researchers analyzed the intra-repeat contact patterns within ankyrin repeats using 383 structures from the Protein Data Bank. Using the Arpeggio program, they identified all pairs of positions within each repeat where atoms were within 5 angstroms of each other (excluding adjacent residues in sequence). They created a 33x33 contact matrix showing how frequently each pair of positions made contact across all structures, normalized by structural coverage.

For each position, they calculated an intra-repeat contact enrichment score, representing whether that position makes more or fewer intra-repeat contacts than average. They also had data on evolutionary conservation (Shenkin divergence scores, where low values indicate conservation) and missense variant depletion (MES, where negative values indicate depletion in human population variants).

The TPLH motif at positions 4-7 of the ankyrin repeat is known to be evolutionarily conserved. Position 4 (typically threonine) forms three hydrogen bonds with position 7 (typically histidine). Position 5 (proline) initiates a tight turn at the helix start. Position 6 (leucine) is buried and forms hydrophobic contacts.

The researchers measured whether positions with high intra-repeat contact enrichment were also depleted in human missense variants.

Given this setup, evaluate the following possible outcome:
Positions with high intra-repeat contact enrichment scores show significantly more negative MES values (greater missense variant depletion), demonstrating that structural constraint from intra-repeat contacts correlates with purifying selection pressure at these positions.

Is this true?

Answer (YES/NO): YES